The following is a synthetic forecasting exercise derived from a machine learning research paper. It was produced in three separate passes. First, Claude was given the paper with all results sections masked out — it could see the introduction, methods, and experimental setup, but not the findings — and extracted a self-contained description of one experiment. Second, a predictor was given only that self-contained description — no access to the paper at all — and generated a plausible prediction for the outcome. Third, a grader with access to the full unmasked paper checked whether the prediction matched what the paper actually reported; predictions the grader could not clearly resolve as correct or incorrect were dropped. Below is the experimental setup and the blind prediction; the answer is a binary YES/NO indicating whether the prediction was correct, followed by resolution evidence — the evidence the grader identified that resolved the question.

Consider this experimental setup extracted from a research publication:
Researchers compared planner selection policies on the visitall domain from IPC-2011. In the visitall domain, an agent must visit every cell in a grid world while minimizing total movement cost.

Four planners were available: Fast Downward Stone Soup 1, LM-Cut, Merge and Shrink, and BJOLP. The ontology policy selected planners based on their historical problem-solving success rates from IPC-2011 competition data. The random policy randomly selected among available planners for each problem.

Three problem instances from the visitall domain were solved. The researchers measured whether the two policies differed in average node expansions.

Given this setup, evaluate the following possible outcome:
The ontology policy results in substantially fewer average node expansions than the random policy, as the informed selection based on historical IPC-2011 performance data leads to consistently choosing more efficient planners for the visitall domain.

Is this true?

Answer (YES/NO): NO